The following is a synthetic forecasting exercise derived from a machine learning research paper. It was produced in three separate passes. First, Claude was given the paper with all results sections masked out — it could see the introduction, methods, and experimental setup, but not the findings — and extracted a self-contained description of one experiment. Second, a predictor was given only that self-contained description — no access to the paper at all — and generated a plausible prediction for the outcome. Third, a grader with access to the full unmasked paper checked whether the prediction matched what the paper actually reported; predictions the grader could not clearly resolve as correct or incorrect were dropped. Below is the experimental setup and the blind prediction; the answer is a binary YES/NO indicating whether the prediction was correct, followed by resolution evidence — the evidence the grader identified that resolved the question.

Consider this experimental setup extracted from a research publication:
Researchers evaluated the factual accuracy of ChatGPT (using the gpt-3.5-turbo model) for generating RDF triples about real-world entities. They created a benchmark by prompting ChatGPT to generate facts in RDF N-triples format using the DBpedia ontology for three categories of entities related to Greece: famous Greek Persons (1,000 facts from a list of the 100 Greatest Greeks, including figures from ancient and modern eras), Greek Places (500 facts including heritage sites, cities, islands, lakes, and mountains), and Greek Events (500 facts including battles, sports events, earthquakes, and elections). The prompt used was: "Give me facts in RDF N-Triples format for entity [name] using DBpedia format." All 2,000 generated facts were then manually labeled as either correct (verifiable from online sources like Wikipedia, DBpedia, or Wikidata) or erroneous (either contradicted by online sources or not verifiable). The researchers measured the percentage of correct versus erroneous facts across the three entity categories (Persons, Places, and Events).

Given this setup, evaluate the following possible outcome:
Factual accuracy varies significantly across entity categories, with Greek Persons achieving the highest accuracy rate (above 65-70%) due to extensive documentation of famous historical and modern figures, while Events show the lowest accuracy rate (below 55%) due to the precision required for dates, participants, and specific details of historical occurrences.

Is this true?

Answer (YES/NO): NO